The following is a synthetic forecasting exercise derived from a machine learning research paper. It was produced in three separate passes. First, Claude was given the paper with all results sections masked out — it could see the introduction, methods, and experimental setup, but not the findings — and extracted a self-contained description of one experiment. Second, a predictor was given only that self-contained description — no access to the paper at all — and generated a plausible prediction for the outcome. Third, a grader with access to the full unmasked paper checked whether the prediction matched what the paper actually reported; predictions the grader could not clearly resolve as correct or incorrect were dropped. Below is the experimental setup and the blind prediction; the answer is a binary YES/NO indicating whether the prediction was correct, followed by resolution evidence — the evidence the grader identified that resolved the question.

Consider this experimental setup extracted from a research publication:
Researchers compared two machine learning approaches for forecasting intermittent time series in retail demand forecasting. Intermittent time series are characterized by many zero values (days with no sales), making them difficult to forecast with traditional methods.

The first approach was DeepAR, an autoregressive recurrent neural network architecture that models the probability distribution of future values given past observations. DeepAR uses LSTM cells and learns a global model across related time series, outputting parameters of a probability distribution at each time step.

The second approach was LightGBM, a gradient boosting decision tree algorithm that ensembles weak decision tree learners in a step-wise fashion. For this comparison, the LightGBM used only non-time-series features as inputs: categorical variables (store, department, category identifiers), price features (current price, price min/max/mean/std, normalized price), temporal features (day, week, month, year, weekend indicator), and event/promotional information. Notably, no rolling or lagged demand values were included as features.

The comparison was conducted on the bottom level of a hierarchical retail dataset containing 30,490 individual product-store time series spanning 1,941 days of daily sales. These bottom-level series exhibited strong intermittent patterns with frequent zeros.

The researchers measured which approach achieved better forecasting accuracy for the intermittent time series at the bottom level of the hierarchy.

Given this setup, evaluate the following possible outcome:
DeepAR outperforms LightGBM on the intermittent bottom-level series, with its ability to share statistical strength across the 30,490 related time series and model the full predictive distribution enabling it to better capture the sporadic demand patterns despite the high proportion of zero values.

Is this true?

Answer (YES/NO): NO